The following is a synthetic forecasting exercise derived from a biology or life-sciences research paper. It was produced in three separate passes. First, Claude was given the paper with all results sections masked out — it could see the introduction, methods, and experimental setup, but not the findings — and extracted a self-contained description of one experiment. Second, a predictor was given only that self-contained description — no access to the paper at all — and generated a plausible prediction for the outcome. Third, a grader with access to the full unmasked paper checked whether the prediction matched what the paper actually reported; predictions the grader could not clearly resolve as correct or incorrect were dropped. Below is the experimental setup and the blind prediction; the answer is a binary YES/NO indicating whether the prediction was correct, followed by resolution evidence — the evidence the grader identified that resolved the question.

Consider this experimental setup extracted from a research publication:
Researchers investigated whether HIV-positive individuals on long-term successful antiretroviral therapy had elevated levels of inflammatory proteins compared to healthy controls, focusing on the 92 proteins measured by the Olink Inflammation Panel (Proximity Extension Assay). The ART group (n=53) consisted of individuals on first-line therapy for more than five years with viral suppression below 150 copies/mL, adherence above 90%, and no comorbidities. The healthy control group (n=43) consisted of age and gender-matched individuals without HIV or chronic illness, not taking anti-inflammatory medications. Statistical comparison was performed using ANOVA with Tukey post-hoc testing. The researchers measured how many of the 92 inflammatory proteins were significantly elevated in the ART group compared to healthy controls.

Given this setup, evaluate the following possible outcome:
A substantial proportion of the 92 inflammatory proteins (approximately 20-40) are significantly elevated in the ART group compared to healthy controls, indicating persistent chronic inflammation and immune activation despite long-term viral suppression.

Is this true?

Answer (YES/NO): NO